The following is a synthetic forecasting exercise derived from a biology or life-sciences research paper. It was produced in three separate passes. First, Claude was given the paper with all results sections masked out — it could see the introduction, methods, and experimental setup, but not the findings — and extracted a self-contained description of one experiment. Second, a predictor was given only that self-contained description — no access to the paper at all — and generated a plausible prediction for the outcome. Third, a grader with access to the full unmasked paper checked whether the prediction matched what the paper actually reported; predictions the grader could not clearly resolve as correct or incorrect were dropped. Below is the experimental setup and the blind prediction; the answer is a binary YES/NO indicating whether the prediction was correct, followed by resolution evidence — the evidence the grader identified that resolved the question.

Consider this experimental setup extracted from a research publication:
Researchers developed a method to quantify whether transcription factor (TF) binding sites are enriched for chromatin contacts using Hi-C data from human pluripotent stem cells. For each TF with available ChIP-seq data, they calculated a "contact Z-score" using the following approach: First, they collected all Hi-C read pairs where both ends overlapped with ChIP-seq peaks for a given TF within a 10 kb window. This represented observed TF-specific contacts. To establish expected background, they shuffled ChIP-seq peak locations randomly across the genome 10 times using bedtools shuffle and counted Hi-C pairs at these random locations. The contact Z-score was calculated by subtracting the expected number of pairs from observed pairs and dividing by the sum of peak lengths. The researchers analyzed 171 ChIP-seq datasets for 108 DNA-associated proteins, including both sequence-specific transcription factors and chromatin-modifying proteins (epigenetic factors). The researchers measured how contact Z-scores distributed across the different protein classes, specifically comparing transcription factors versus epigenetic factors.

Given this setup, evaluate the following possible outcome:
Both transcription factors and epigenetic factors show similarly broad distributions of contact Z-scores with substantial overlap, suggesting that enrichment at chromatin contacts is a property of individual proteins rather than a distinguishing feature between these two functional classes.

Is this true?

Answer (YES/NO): NO